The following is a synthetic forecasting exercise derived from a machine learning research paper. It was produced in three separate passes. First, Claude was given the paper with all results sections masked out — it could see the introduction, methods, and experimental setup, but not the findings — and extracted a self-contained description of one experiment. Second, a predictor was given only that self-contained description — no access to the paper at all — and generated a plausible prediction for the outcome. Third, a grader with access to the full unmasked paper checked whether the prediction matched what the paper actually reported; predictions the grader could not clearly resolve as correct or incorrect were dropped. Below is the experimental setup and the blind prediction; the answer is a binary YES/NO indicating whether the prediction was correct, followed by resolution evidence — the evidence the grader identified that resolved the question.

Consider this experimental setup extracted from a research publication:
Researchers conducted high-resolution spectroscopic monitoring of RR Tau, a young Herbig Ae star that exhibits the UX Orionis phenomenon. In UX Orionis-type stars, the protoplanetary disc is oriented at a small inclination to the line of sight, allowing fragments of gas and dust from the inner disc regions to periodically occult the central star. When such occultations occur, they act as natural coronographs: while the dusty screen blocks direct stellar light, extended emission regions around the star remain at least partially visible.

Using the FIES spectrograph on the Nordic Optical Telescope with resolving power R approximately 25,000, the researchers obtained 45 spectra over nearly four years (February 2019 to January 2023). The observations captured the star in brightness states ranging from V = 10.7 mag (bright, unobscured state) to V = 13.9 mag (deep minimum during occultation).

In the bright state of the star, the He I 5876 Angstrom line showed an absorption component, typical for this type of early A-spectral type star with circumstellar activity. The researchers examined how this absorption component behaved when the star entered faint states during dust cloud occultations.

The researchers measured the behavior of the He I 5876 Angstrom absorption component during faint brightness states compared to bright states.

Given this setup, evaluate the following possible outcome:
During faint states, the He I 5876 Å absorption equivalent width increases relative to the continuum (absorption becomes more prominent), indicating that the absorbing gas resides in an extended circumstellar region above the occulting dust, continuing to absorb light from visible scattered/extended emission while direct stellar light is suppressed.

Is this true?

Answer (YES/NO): NO